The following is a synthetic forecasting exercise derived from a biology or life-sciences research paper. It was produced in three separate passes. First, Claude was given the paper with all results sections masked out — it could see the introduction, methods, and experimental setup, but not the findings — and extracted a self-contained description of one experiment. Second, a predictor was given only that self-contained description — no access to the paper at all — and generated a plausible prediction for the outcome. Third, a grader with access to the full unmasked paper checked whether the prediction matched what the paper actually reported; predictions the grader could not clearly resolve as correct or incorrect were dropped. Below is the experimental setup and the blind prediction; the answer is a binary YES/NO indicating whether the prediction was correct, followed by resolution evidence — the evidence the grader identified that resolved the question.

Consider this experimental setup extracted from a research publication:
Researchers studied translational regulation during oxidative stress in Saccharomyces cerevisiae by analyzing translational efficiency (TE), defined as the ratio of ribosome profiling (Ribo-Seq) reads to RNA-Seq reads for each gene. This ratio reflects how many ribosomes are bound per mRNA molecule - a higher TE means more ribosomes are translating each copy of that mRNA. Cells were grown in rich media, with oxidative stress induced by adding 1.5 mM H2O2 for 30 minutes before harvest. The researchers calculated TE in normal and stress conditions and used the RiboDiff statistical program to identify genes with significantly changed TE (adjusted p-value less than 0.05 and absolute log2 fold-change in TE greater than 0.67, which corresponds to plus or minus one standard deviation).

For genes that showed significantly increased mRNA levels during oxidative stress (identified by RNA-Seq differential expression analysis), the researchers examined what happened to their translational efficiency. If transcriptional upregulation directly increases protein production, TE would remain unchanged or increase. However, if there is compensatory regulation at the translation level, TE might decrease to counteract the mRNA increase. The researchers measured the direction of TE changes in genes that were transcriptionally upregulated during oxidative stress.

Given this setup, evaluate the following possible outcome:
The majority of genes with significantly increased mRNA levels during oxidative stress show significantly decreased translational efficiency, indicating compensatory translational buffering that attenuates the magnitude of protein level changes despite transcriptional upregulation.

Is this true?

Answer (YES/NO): YES